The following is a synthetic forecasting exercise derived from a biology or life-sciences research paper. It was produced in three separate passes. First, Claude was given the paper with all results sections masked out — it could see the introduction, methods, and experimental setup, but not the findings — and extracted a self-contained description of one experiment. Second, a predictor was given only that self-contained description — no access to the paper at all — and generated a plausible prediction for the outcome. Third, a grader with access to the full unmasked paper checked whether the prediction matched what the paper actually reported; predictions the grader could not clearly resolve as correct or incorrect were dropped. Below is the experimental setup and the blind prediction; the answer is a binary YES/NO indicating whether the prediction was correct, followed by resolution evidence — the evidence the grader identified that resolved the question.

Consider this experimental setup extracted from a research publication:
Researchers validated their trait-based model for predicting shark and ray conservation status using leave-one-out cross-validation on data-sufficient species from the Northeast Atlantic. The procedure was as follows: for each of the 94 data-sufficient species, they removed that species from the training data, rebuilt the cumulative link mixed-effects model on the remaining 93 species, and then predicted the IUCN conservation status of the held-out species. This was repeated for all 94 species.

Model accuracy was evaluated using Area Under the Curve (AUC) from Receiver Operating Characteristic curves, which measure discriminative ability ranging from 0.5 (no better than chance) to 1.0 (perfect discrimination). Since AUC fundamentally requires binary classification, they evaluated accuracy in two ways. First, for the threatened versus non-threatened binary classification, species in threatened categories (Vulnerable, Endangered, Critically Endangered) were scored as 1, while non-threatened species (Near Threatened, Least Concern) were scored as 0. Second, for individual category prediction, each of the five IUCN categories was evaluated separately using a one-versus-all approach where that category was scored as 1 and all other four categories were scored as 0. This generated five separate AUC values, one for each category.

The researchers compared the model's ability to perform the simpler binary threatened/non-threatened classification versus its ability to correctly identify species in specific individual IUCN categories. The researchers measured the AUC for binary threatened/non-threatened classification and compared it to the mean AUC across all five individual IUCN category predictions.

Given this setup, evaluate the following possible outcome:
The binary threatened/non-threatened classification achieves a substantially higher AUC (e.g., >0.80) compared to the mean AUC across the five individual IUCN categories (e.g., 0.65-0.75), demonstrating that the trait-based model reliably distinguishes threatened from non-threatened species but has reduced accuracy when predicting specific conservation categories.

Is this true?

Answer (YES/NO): YES